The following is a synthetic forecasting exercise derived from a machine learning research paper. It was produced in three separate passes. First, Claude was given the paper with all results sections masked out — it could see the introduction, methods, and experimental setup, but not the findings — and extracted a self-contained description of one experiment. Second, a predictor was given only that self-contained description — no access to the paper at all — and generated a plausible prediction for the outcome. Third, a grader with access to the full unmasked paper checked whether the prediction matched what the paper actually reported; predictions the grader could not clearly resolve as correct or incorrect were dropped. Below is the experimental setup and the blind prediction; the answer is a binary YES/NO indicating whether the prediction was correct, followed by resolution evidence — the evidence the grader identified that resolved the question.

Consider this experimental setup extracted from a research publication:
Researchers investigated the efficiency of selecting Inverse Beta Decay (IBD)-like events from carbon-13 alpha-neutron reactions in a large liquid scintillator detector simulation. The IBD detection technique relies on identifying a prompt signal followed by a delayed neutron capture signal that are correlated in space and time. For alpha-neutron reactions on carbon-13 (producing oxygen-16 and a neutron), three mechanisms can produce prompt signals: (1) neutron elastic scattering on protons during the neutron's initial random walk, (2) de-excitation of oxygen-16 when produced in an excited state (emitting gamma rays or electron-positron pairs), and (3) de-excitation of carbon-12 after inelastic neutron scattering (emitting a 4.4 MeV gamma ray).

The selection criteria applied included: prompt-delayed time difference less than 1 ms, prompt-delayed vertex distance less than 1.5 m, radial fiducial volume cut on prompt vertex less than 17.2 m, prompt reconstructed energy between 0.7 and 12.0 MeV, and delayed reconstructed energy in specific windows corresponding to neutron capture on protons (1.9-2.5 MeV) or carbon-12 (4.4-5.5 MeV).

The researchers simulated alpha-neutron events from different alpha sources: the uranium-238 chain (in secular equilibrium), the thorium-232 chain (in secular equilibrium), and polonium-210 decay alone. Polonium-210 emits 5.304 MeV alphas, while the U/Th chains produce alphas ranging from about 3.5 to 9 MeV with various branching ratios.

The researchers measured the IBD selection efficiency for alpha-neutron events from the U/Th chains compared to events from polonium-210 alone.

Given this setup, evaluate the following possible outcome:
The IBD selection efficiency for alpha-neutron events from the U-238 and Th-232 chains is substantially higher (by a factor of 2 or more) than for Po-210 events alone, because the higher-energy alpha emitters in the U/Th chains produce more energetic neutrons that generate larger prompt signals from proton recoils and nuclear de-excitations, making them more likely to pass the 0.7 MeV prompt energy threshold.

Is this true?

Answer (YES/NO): NO